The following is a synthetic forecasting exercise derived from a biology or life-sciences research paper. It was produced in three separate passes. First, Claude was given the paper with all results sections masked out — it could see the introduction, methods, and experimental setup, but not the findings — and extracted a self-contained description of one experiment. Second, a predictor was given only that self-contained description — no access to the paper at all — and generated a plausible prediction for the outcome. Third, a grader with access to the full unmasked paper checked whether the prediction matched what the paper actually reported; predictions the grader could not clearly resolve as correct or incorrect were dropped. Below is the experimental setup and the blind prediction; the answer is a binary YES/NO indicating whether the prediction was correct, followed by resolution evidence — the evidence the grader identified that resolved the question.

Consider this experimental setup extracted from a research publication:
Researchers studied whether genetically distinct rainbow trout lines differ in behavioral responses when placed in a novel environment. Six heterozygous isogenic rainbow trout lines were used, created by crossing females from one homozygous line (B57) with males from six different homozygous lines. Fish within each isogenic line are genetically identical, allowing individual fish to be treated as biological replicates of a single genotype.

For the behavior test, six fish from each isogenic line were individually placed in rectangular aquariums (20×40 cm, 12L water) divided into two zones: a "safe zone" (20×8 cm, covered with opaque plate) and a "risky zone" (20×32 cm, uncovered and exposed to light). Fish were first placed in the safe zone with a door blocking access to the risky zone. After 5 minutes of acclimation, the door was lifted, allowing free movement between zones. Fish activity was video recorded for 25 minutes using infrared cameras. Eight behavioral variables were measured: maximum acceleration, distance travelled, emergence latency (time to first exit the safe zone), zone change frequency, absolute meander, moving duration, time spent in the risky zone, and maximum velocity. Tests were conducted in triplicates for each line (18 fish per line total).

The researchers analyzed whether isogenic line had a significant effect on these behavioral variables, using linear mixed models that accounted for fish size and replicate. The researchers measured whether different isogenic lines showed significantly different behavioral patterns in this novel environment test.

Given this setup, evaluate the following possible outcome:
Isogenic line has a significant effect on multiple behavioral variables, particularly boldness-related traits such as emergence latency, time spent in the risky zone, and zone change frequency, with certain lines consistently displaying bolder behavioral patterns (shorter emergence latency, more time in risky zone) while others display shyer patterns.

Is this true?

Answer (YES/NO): NO